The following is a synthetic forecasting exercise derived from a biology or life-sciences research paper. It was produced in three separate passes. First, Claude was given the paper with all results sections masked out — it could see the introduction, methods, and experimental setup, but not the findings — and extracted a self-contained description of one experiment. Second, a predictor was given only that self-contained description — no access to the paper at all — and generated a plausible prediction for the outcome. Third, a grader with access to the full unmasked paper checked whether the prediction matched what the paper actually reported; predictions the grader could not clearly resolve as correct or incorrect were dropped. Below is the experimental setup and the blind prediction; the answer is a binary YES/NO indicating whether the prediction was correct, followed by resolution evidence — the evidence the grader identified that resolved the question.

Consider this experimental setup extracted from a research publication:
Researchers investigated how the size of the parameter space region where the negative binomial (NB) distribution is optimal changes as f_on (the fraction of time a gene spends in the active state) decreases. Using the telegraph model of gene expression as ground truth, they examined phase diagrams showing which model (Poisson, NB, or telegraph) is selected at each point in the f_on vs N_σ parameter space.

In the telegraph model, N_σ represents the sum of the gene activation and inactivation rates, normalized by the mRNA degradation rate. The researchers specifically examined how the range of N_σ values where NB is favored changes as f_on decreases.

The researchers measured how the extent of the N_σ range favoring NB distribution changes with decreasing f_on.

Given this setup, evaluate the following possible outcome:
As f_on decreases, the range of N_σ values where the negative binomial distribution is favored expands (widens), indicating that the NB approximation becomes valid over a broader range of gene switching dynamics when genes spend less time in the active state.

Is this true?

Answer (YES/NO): YES